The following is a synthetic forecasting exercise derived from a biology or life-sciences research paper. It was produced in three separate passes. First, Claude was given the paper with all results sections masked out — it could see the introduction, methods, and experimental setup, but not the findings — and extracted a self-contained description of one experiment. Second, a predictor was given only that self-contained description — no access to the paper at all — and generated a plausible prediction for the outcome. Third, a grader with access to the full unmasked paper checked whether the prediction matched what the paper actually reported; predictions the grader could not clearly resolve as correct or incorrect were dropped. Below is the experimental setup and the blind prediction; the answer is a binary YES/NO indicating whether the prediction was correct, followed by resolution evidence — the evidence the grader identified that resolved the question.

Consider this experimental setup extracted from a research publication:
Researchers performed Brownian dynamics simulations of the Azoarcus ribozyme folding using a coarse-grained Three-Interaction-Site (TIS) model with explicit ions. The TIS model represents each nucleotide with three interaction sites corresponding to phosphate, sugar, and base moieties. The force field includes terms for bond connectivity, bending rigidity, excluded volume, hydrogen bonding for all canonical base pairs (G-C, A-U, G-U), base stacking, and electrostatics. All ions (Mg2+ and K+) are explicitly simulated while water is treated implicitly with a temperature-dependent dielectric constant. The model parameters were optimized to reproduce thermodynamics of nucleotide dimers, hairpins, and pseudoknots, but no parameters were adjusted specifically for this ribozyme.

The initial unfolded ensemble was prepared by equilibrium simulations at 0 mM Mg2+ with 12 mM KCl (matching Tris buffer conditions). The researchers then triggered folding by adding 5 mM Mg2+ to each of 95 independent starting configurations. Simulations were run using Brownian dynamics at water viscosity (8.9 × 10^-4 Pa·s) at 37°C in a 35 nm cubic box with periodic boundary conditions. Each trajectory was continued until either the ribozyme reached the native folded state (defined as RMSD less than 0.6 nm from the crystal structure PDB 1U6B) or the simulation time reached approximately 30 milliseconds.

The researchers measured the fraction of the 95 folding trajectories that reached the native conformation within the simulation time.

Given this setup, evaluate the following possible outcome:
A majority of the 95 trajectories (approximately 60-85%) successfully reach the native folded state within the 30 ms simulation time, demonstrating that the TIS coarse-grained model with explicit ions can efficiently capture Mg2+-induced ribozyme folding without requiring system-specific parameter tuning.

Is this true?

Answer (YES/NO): NO